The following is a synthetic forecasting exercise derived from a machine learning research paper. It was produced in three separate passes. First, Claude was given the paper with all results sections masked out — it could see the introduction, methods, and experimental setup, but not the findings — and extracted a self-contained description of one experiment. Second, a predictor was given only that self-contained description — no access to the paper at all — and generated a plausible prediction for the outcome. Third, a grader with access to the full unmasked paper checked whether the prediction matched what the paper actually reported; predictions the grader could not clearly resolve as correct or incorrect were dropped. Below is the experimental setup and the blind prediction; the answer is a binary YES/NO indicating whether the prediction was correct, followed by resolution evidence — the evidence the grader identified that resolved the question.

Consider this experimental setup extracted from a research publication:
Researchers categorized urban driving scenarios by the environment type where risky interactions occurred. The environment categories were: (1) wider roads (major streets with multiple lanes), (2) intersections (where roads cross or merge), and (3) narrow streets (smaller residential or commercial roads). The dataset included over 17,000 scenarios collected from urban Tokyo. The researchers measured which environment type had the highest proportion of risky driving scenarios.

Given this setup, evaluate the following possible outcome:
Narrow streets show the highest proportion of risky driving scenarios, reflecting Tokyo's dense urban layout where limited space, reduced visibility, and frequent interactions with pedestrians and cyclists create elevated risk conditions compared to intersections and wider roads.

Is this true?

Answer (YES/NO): NO